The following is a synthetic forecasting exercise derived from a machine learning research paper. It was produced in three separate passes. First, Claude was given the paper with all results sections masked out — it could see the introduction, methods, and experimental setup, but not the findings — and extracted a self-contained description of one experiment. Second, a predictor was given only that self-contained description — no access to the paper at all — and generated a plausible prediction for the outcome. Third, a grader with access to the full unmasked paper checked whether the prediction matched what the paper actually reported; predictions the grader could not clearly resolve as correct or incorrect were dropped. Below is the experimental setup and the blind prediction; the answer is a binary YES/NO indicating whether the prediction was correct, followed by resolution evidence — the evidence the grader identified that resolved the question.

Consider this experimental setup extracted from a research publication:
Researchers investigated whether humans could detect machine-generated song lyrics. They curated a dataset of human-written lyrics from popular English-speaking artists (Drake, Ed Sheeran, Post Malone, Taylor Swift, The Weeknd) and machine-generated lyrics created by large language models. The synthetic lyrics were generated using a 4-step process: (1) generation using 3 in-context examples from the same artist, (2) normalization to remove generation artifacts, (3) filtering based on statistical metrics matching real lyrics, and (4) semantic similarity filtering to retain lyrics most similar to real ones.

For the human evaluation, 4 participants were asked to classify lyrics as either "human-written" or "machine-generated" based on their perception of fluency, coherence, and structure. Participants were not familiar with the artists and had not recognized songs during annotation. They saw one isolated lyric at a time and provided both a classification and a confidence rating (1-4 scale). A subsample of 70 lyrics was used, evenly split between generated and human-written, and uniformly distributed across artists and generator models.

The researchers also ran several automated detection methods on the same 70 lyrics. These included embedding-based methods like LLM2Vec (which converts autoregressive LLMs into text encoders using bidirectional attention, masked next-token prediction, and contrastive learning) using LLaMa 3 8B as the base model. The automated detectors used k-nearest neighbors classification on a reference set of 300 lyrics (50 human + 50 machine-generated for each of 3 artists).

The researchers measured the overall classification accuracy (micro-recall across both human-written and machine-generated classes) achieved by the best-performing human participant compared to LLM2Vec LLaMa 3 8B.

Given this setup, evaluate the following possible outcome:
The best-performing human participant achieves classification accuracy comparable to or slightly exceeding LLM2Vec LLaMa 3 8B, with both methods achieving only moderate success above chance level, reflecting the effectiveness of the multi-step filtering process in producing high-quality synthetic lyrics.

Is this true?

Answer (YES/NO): NO